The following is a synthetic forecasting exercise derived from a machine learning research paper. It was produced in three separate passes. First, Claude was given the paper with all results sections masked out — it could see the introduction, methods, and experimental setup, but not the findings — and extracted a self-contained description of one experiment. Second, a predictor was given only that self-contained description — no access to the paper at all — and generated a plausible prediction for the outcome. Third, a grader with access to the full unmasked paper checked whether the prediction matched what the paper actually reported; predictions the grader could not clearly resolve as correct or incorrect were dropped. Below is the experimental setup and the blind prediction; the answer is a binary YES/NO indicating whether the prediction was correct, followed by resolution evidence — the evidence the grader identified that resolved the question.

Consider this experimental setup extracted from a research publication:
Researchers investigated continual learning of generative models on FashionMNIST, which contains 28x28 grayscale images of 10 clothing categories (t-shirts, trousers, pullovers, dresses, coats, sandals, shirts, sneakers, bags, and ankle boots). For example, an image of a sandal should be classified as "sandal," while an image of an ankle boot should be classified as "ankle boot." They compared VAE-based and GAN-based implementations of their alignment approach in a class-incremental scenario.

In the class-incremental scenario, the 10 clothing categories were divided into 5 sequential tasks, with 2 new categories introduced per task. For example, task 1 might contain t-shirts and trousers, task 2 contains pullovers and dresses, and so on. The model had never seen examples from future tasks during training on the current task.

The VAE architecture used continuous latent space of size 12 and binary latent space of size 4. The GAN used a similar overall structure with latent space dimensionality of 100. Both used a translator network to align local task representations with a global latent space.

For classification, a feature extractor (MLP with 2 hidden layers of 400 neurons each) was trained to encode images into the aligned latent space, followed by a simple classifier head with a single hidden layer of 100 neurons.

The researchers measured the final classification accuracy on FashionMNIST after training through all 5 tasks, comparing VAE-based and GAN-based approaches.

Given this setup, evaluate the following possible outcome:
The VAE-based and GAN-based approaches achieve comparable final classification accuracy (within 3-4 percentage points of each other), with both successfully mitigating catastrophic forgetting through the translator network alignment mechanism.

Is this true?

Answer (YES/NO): YES